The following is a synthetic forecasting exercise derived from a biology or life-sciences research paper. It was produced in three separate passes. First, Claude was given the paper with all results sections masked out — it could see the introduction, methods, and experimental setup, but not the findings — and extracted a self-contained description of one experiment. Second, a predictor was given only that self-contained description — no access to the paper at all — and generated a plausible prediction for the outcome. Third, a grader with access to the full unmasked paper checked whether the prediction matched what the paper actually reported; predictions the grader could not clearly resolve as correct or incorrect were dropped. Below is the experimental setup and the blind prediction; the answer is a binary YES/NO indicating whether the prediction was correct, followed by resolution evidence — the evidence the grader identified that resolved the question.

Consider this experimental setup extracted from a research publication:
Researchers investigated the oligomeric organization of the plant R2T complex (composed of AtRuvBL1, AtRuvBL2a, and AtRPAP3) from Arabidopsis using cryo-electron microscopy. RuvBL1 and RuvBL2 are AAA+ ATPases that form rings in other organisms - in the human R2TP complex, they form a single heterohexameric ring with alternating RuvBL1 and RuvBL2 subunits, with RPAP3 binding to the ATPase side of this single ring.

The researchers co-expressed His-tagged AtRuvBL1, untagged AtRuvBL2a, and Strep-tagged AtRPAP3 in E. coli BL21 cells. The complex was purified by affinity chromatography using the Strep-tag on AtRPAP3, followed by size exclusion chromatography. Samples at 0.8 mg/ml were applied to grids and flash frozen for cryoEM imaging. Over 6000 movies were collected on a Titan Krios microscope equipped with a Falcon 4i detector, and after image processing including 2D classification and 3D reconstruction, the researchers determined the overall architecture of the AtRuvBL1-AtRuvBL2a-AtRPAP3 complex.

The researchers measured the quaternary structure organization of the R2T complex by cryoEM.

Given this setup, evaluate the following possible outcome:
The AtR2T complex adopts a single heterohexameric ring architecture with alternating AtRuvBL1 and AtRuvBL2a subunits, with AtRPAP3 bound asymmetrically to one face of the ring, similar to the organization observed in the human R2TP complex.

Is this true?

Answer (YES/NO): NO